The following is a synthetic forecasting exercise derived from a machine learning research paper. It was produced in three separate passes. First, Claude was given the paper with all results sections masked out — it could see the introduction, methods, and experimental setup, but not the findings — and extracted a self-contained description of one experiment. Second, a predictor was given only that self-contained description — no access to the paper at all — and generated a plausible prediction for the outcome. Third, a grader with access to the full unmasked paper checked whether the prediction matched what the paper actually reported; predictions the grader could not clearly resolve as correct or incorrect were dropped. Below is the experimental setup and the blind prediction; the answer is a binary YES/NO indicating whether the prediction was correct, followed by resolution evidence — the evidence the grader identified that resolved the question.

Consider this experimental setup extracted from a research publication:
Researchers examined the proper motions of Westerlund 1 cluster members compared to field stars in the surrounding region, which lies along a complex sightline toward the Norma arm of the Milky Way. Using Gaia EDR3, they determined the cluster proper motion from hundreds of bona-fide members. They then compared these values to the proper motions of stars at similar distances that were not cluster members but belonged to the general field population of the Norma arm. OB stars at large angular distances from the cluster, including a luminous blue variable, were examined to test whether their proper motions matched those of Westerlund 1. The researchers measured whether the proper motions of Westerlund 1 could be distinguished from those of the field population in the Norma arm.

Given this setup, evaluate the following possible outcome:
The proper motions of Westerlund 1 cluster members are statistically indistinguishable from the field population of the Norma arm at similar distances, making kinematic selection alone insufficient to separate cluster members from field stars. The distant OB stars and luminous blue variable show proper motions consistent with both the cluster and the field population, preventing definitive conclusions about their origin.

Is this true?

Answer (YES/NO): YES